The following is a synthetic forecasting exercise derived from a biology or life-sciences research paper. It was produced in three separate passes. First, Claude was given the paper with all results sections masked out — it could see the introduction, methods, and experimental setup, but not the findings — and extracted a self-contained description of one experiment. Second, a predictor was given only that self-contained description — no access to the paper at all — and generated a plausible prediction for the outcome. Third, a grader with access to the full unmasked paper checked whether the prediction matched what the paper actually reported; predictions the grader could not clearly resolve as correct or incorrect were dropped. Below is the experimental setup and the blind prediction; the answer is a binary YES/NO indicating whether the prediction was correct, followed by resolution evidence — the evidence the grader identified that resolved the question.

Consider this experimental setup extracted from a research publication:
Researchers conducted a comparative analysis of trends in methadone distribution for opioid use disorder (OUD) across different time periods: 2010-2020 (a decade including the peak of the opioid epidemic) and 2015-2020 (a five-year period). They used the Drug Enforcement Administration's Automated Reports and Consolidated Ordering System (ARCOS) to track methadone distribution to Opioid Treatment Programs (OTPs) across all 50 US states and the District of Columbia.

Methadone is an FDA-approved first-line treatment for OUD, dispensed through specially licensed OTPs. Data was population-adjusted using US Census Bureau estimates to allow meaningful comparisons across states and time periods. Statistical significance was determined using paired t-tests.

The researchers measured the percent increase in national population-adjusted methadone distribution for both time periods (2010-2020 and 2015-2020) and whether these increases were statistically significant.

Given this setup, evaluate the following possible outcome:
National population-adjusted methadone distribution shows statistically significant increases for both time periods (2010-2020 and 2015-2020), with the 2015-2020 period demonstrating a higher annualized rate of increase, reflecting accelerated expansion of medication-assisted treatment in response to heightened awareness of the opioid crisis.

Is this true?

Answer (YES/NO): NO